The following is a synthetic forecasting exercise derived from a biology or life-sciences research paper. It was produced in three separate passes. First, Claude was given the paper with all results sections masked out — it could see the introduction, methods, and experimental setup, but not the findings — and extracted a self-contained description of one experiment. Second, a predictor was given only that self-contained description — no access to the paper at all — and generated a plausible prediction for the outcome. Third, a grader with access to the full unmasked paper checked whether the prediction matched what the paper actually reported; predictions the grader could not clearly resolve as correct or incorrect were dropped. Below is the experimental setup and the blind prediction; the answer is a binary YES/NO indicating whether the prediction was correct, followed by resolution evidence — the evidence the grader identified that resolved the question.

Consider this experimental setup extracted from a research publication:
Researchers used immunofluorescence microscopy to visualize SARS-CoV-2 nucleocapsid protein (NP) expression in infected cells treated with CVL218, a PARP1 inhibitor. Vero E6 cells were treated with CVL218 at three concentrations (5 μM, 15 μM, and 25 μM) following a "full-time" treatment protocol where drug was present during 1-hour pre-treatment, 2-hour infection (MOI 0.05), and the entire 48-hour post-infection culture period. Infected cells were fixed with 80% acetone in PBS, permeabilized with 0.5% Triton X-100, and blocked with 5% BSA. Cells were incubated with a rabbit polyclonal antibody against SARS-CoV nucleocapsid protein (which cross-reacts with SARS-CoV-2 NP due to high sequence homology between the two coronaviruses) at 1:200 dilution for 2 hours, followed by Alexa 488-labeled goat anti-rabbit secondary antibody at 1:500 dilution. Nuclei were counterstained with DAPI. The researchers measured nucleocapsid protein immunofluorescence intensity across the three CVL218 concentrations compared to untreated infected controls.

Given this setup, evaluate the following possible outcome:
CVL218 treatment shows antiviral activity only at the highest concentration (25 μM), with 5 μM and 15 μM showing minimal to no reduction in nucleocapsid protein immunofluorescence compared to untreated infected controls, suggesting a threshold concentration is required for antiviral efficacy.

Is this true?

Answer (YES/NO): NO